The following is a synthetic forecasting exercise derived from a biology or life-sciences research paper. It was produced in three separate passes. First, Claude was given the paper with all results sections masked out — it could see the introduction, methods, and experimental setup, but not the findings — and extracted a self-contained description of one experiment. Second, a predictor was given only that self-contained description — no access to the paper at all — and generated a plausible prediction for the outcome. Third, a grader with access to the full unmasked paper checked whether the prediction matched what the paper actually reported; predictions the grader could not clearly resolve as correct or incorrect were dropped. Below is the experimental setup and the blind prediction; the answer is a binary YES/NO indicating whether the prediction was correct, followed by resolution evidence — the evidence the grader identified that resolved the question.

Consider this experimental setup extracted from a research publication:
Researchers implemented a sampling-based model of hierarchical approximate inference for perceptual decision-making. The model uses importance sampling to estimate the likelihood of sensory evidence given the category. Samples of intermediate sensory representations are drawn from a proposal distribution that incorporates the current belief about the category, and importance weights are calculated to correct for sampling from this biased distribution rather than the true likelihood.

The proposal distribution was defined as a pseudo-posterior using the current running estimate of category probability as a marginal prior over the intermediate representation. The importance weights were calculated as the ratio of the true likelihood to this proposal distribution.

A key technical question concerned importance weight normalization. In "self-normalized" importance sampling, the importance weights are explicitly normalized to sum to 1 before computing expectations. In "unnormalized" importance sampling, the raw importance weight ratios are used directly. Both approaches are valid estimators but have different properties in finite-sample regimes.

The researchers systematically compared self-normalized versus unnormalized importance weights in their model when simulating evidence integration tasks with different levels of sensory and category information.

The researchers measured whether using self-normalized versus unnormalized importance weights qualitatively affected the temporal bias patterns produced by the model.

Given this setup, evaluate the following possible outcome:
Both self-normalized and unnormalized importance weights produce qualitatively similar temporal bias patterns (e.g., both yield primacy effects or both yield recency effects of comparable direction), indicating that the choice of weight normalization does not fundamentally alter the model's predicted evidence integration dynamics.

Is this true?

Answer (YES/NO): YES